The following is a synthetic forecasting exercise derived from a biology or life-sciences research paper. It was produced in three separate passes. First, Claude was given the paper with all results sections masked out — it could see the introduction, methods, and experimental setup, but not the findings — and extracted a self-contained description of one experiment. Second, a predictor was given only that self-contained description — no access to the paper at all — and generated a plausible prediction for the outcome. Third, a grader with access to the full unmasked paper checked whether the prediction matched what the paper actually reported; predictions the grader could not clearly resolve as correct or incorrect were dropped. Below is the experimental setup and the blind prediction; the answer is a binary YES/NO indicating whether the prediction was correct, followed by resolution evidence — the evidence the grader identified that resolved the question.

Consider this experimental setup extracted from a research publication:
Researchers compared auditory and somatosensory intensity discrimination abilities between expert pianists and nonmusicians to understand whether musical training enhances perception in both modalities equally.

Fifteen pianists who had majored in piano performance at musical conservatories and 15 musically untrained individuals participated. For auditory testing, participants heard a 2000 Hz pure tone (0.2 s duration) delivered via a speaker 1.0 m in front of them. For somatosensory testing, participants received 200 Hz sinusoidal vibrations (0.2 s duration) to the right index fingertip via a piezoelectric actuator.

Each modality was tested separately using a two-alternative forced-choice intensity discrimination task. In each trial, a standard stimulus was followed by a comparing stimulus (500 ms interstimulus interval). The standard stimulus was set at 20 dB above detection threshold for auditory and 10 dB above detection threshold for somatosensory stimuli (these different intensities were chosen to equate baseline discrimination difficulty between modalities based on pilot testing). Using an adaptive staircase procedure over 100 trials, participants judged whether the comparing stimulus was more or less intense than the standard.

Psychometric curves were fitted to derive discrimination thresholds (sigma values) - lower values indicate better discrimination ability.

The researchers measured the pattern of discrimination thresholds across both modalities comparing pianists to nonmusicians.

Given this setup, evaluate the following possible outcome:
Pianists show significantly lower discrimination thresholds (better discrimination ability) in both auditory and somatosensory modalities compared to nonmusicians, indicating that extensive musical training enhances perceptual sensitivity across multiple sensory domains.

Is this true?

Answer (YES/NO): NO